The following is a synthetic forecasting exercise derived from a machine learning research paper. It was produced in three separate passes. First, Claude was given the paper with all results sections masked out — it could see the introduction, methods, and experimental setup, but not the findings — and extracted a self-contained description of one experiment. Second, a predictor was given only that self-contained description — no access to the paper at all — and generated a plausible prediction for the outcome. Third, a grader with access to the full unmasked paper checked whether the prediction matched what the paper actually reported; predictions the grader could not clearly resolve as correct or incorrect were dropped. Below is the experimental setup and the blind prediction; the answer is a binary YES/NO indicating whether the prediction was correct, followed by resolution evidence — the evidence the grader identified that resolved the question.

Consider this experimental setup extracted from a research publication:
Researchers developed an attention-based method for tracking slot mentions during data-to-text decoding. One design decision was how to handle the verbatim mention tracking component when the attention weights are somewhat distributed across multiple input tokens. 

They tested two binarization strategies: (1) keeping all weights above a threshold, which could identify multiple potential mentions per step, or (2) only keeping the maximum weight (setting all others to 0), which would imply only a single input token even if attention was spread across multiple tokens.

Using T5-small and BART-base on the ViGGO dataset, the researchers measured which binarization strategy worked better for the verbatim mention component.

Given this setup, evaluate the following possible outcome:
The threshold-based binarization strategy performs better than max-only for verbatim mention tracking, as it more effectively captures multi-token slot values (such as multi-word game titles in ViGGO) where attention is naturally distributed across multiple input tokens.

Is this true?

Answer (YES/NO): NO